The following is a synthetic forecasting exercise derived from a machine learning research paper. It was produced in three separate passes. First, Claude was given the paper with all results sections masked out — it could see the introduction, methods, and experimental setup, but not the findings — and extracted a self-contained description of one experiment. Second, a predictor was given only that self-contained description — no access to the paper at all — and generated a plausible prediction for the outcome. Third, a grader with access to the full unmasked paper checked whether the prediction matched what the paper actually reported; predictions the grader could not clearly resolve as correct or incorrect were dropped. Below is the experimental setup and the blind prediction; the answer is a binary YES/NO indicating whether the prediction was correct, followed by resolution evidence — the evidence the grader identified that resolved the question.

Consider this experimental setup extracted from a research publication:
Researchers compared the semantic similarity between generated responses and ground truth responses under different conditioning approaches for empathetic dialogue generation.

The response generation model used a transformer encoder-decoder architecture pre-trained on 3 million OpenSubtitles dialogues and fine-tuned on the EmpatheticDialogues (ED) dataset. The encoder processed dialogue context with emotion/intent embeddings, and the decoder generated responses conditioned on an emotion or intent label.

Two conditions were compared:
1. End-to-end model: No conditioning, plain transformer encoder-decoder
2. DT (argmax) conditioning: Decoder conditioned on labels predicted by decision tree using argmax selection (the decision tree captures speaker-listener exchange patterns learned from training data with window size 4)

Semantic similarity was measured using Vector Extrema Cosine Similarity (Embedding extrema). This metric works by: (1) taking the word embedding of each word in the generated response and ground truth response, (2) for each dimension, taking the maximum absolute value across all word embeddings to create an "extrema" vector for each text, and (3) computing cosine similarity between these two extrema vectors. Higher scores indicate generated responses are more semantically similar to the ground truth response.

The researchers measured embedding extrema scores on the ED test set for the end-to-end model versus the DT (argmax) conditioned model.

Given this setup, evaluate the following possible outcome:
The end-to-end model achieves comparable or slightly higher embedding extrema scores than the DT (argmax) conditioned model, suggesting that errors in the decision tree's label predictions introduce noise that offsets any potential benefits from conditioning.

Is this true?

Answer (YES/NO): YES